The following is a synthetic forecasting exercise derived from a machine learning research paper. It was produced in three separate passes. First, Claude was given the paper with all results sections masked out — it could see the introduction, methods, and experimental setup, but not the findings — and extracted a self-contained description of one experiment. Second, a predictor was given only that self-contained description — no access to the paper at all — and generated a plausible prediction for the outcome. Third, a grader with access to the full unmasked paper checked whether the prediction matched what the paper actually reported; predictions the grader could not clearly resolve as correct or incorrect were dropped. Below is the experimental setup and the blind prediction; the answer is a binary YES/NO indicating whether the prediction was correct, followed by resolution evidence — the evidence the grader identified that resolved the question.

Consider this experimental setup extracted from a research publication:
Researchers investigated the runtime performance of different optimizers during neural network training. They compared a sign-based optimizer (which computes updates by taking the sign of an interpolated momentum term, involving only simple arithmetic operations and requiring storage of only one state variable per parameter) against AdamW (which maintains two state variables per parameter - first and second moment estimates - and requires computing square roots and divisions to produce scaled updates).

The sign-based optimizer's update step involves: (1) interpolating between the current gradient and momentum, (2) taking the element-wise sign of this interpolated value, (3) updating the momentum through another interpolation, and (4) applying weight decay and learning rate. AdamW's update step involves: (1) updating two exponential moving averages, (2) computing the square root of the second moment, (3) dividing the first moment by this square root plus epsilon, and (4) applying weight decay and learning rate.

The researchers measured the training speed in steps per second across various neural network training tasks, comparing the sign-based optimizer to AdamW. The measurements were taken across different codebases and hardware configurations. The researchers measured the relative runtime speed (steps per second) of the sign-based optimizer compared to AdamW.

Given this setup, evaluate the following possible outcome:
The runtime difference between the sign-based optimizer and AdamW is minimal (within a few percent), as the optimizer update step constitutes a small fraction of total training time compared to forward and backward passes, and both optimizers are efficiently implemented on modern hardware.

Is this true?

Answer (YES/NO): NO